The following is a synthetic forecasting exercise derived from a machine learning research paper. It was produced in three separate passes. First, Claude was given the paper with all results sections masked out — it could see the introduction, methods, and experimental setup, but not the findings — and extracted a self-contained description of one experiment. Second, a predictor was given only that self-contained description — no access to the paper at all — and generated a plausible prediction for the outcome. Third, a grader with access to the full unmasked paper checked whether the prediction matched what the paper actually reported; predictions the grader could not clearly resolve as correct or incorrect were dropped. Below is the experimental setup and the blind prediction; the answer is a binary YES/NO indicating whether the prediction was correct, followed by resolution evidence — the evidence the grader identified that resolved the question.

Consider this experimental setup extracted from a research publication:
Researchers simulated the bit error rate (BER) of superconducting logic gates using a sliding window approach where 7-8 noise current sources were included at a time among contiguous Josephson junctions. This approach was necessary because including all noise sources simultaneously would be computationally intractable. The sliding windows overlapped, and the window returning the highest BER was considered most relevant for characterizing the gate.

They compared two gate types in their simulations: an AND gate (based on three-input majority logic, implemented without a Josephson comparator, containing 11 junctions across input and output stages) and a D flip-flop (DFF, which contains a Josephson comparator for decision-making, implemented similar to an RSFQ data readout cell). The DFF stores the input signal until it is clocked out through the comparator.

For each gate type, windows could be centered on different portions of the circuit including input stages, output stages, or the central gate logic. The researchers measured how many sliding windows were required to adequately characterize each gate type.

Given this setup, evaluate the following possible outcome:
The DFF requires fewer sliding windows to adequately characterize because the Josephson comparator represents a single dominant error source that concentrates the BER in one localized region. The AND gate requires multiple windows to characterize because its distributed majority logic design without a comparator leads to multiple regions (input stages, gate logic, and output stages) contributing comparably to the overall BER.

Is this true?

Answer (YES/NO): NO